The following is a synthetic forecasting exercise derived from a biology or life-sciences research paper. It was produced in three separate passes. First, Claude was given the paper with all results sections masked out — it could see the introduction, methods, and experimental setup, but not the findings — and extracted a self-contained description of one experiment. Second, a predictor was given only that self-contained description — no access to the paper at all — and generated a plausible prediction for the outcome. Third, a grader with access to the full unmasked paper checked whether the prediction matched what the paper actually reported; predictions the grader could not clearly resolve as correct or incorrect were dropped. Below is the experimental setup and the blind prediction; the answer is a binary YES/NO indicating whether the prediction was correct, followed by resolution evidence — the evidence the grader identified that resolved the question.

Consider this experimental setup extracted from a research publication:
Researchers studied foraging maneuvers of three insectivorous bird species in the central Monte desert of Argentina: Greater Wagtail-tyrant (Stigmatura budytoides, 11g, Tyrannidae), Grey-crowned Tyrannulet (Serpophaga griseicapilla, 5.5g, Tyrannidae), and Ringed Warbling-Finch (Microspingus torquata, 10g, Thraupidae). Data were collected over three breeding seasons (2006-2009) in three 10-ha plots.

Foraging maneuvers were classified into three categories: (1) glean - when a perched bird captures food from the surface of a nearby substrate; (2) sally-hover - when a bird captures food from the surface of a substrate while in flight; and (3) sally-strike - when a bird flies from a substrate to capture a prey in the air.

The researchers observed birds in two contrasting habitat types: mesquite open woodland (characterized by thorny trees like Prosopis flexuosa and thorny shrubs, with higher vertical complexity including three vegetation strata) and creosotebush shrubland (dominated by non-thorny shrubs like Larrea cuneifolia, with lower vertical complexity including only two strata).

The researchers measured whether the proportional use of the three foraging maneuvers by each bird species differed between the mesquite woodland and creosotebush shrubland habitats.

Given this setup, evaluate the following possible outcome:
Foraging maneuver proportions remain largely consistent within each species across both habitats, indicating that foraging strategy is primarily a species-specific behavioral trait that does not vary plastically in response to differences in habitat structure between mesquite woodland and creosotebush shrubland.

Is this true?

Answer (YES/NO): YES